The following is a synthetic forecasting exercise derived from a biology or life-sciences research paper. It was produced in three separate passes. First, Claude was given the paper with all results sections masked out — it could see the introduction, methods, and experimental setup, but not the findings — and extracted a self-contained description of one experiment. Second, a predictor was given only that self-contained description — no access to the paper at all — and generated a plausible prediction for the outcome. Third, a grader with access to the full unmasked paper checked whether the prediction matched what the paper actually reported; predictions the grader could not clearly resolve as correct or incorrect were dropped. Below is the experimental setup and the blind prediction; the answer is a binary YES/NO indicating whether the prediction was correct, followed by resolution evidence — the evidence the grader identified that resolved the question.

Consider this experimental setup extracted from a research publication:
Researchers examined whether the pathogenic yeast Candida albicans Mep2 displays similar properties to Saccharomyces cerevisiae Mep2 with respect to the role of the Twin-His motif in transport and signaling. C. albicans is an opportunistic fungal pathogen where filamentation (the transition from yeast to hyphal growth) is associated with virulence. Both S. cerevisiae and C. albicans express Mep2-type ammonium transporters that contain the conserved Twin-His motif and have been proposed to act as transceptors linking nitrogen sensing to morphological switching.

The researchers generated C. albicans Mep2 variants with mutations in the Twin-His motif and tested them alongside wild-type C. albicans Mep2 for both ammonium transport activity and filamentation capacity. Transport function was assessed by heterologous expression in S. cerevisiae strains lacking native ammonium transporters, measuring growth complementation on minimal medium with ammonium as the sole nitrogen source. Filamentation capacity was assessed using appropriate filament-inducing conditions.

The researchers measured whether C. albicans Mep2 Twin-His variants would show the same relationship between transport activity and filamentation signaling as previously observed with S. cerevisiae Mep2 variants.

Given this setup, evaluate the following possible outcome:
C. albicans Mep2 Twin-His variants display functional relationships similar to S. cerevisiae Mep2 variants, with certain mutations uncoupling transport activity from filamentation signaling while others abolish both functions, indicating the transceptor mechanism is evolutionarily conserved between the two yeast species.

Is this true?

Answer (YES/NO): YES